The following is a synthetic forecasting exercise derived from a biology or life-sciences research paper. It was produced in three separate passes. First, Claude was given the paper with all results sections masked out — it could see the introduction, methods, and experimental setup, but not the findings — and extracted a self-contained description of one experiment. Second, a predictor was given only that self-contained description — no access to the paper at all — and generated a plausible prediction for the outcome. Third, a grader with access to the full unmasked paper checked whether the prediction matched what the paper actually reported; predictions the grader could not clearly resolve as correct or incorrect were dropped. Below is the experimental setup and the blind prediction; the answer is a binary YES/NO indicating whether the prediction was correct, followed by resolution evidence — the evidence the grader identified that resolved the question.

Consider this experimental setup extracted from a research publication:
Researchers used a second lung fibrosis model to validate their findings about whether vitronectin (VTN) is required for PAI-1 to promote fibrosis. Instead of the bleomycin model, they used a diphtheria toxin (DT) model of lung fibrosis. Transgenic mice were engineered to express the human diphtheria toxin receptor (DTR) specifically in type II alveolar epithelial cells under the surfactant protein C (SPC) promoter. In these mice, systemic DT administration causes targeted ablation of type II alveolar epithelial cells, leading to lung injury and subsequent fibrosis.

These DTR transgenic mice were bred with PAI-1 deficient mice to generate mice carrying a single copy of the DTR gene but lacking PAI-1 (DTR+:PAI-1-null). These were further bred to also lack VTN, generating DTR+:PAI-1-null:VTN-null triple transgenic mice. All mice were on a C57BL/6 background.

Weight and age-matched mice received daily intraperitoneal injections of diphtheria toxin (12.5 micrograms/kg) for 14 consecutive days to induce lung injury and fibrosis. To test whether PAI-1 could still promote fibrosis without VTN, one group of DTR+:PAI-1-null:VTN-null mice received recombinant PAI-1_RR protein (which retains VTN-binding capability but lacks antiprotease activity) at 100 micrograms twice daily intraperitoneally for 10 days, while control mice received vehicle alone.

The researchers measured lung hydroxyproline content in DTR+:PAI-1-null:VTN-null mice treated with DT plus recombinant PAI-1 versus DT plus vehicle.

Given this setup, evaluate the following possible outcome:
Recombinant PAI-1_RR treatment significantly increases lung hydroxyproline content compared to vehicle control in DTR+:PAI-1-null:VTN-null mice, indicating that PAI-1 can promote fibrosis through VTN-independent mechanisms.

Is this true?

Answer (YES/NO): YES